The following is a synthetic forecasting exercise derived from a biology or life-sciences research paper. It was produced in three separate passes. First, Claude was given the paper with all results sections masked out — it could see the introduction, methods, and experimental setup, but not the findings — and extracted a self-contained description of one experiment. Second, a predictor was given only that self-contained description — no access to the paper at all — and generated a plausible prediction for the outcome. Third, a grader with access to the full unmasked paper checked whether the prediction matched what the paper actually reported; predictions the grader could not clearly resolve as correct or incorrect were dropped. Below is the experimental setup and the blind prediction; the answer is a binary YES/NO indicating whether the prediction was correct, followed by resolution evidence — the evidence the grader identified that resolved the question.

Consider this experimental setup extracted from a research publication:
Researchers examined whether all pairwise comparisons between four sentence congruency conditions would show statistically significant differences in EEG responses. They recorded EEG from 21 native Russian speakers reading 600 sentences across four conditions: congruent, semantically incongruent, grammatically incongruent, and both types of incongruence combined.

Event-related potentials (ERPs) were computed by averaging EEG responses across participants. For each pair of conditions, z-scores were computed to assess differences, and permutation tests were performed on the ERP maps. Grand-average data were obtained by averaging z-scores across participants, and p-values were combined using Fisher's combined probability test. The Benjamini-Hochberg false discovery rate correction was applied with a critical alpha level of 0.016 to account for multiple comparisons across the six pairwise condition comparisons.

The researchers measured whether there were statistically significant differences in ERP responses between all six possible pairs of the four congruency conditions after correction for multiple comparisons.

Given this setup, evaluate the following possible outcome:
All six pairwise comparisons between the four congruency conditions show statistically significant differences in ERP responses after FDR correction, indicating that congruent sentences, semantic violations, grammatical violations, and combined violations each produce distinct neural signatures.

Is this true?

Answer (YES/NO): YES